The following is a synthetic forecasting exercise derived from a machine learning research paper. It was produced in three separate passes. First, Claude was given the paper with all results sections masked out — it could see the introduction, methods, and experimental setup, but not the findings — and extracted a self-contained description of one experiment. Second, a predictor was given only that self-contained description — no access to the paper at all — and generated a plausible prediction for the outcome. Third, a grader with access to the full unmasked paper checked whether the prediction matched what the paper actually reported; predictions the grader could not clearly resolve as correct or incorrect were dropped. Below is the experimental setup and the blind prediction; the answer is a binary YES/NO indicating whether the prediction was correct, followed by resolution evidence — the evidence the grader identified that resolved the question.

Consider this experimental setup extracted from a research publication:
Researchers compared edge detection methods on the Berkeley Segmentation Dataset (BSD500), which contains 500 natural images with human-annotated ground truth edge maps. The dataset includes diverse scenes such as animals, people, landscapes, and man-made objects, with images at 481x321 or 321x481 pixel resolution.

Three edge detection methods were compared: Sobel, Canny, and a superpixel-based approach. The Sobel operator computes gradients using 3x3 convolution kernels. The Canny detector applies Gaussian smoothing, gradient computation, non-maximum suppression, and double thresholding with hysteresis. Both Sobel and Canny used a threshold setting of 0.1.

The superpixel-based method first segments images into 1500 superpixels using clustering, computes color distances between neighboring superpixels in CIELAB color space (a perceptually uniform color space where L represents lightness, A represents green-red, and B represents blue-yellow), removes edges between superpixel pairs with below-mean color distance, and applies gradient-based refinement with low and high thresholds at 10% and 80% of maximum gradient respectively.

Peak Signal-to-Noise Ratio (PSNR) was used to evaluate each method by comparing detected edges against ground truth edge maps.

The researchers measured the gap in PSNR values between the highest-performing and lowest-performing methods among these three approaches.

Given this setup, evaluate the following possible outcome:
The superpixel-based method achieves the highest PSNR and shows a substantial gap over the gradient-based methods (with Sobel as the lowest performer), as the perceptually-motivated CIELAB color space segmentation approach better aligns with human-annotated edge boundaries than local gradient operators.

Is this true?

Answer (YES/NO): NO